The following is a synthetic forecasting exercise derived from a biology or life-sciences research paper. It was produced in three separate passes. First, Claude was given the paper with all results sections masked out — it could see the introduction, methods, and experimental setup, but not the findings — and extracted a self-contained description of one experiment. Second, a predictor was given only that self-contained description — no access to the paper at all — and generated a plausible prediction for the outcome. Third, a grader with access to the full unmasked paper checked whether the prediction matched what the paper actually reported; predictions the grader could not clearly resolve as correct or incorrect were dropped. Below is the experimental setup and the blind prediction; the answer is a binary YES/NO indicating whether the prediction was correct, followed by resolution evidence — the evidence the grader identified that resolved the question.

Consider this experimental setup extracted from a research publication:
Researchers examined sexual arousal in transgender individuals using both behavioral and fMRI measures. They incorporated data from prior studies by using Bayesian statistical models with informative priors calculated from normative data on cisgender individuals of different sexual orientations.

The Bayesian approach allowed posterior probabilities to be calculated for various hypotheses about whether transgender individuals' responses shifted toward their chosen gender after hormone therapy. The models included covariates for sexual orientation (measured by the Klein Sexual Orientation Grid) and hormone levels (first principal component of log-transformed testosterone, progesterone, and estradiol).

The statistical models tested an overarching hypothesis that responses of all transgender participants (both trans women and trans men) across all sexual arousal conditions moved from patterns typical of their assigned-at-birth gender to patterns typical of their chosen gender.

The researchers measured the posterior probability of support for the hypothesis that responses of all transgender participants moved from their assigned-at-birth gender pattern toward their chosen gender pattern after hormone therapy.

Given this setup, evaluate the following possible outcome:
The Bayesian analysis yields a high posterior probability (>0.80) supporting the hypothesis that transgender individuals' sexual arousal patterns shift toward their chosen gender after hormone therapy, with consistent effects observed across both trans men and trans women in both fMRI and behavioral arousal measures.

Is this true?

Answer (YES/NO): NO